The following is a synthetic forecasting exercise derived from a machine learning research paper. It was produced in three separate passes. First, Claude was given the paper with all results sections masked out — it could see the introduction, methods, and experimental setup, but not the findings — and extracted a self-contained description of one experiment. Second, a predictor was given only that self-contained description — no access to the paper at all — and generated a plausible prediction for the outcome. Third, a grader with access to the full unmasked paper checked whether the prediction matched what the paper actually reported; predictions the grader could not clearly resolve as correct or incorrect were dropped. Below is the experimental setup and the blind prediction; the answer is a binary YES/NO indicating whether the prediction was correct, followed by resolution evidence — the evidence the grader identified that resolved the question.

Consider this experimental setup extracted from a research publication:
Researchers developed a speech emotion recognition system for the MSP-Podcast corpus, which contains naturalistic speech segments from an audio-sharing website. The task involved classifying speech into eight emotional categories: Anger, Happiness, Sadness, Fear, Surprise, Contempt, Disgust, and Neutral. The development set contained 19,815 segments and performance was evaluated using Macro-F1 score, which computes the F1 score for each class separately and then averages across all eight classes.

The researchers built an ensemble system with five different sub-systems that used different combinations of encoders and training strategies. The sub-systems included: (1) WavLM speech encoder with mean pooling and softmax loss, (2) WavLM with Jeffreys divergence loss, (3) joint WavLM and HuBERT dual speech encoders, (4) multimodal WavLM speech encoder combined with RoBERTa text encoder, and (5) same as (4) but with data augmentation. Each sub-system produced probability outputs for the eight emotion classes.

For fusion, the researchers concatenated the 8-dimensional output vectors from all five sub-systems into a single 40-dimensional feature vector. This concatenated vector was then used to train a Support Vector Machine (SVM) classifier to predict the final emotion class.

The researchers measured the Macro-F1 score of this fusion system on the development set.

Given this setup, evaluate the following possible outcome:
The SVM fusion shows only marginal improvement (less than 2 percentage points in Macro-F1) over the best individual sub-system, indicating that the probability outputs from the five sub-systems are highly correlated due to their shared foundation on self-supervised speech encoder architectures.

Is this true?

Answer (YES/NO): YES